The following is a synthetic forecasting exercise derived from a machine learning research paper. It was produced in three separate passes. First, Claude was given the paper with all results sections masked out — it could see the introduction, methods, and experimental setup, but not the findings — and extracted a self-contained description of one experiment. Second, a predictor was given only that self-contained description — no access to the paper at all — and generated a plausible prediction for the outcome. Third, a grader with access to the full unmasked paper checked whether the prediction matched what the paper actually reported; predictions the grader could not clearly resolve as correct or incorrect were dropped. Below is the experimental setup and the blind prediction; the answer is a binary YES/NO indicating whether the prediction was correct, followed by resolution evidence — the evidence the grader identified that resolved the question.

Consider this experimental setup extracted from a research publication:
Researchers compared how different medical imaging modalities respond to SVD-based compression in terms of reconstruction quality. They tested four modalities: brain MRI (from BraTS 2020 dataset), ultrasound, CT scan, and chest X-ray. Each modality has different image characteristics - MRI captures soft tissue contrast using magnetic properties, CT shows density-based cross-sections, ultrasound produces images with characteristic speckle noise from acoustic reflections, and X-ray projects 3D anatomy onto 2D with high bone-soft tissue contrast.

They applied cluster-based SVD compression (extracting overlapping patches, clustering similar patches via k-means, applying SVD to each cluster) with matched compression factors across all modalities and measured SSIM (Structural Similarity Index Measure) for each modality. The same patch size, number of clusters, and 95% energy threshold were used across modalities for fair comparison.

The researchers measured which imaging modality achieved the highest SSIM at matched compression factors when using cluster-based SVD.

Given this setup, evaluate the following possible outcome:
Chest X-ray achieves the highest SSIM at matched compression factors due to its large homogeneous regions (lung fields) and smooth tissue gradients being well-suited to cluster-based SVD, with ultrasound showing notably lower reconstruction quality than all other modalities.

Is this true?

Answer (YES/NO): NO